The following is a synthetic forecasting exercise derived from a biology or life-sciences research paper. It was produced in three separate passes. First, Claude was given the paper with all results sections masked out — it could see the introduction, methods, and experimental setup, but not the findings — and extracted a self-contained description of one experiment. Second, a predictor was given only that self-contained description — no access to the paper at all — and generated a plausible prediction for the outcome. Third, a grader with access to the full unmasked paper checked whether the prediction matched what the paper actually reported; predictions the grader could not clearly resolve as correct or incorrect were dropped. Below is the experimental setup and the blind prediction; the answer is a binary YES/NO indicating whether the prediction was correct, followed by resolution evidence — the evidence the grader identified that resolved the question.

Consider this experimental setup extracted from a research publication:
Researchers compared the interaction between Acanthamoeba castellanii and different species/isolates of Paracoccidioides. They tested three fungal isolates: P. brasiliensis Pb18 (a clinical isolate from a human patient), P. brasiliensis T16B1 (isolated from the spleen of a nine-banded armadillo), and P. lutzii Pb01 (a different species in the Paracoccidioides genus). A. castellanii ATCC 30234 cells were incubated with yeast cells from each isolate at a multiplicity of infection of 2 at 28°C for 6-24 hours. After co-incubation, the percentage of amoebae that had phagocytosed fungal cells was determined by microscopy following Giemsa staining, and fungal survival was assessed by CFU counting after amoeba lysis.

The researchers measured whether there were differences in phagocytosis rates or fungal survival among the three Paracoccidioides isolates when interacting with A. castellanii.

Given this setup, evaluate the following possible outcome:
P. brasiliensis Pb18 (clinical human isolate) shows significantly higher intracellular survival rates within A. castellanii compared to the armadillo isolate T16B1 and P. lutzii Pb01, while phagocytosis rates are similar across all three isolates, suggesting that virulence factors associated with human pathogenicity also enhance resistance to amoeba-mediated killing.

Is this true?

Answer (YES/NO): NO